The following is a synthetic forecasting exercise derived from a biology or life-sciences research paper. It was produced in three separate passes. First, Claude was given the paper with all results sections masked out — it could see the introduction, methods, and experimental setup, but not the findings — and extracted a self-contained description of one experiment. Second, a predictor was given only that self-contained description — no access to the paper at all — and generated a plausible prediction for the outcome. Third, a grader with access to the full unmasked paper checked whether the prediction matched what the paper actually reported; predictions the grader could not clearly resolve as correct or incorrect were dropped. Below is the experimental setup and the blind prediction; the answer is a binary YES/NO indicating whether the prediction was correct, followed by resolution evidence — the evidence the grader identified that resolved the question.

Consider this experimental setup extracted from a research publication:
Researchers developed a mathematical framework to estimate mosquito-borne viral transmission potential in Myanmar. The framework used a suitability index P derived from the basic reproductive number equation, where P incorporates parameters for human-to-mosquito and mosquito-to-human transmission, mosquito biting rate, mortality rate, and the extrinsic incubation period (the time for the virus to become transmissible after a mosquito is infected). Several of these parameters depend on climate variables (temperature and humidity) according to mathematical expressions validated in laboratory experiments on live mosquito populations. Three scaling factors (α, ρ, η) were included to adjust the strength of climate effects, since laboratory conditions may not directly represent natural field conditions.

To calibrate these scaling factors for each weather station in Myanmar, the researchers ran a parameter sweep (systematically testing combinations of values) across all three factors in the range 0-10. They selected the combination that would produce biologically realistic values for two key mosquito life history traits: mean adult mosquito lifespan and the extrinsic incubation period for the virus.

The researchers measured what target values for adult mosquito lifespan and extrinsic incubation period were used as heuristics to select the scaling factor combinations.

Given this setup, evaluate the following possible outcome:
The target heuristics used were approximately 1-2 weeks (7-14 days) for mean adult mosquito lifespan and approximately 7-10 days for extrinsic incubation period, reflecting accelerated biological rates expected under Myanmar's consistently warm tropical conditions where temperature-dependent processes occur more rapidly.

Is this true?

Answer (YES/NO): NO